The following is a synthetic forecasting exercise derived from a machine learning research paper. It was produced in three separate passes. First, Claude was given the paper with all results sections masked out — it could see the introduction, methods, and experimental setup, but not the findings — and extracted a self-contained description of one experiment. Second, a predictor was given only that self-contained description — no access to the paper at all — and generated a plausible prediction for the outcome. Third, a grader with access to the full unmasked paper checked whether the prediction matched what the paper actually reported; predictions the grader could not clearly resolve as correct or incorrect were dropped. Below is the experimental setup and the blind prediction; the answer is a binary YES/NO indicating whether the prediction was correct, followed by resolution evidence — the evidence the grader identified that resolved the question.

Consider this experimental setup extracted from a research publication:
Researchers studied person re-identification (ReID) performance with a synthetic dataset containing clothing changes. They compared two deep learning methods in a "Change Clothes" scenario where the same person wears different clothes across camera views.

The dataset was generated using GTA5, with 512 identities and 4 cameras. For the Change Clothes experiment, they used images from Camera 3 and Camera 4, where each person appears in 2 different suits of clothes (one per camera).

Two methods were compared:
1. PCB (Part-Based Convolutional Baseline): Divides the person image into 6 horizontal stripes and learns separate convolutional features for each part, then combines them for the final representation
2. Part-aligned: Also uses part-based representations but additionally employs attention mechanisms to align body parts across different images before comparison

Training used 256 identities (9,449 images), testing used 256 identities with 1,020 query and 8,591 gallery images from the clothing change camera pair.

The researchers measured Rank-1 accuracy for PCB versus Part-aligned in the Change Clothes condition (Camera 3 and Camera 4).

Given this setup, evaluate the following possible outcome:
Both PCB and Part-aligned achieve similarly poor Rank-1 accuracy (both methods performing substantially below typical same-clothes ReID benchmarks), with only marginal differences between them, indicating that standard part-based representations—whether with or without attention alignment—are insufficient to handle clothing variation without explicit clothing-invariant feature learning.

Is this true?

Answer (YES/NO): NO